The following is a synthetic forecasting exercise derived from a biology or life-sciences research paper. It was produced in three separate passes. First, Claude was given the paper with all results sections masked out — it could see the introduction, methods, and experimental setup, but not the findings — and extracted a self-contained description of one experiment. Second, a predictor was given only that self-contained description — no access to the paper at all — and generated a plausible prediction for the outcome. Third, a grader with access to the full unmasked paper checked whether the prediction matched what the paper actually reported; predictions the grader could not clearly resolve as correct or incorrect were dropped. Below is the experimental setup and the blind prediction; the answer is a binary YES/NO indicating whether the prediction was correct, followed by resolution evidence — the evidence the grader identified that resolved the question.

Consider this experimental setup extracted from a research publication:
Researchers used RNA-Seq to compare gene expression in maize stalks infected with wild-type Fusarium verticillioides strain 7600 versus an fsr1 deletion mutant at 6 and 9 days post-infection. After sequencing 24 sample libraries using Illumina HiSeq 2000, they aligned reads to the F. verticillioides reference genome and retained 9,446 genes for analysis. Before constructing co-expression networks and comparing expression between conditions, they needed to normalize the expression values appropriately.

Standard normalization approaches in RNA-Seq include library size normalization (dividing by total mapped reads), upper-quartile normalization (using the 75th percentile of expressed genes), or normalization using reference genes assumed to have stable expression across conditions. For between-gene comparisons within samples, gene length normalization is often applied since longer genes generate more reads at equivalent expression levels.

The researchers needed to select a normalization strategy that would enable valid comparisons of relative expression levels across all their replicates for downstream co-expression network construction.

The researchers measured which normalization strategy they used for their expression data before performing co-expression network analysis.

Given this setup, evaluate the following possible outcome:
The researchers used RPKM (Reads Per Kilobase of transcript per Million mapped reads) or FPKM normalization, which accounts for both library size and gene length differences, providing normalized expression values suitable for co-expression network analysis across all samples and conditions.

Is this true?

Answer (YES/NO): NO